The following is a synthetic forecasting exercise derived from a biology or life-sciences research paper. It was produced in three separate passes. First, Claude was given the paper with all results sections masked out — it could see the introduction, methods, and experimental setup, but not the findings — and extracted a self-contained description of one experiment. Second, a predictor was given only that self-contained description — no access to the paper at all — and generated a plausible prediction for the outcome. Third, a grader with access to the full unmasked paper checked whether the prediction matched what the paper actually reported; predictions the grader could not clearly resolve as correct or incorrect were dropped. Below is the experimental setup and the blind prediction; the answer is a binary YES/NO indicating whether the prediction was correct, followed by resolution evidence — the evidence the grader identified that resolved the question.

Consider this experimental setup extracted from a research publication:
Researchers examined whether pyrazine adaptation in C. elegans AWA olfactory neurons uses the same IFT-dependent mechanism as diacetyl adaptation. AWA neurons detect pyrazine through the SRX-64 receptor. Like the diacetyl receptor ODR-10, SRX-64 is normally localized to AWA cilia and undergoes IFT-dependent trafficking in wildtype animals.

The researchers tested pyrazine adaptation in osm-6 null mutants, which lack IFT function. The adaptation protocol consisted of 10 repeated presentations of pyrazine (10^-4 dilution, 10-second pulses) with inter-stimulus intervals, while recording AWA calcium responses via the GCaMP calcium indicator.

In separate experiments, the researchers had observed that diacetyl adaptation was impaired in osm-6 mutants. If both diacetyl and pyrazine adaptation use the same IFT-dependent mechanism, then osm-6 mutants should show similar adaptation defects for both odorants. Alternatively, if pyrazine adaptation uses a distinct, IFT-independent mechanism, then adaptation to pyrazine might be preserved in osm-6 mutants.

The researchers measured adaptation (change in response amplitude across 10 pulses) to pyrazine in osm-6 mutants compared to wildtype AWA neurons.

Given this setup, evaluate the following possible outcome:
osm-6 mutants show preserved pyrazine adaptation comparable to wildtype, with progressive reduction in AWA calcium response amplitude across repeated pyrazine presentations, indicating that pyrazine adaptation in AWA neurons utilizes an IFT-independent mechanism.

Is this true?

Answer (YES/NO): YES